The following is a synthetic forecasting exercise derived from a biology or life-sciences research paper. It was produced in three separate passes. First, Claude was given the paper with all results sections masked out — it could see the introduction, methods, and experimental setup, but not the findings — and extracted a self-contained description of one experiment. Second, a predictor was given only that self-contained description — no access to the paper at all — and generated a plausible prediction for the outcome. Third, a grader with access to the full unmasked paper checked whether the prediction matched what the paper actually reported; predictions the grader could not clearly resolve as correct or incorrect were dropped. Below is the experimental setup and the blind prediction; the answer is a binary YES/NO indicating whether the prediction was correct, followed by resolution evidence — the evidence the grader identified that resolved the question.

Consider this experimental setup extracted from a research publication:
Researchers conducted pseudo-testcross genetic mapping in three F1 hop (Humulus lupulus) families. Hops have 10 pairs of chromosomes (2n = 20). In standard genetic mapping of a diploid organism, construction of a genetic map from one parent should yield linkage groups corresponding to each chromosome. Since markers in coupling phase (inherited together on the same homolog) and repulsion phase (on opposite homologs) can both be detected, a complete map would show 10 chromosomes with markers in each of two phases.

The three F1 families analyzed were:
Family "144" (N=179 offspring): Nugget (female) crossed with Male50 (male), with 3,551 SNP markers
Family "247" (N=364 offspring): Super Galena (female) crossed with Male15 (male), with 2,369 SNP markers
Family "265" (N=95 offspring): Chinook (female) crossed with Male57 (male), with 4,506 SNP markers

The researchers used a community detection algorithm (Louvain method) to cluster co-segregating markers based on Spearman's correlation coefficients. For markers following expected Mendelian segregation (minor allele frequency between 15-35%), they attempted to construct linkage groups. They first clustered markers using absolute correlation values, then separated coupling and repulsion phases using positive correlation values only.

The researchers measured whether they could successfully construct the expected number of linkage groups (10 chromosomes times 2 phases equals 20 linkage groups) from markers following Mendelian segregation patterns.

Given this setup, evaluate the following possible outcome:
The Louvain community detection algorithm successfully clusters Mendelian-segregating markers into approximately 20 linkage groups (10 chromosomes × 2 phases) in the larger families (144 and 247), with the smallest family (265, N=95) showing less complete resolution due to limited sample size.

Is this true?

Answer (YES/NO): NO